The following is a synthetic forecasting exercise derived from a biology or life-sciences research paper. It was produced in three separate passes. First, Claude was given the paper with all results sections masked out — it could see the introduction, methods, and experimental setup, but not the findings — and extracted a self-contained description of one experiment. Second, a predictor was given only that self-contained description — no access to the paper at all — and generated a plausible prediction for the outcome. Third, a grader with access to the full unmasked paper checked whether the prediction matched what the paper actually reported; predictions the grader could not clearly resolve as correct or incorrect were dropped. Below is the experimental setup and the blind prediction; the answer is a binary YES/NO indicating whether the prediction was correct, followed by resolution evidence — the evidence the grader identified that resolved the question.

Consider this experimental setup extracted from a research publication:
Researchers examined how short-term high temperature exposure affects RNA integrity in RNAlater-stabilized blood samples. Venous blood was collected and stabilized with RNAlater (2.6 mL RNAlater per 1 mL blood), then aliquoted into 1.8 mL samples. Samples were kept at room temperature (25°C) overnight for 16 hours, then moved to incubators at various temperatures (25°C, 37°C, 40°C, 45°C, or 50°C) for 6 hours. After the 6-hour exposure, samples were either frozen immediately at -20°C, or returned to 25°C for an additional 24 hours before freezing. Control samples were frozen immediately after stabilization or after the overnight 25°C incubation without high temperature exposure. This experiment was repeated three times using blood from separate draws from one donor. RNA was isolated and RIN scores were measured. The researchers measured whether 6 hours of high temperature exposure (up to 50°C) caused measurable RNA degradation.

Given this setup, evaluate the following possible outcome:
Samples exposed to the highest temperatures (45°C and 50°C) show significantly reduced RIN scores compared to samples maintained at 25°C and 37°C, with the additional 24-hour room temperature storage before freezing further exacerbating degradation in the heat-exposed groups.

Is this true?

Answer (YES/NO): NO